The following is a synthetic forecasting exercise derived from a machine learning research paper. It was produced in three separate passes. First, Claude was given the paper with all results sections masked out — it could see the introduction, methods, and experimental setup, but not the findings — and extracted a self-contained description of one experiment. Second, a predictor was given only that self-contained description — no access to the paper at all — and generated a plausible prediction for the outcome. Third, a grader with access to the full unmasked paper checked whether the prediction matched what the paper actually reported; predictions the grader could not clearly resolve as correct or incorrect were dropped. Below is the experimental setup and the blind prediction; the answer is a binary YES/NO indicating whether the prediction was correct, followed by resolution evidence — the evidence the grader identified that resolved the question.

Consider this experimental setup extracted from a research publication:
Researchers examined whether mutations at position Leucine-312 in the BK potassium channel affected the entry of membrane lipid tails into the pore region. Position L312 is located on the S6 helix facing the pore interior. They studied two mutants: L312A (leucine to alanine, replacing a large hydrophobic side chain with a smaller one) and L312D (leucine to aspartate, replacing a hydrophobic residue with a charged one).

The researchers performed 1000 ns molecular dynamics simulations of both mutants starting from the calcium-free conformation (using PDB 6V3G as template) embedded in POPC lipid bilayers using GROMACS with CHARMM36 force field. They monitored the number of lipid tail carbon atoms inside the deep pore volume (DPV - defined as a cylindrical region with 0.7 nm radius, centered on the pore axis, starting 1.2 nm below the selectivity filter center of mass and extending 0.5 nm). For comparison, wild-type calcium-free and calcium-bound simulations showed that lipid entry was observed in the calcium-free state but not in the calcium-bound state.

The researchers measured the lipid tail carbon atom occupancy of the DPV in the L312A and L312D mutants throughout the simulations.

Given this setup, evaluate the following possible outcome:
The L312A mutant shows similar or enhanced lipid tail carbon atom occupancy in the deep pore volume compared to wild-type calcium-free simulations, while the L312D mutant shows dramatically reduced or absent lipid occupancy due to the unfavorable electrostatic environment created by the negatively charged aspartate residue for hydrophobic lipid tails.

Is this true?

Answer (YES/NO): NO